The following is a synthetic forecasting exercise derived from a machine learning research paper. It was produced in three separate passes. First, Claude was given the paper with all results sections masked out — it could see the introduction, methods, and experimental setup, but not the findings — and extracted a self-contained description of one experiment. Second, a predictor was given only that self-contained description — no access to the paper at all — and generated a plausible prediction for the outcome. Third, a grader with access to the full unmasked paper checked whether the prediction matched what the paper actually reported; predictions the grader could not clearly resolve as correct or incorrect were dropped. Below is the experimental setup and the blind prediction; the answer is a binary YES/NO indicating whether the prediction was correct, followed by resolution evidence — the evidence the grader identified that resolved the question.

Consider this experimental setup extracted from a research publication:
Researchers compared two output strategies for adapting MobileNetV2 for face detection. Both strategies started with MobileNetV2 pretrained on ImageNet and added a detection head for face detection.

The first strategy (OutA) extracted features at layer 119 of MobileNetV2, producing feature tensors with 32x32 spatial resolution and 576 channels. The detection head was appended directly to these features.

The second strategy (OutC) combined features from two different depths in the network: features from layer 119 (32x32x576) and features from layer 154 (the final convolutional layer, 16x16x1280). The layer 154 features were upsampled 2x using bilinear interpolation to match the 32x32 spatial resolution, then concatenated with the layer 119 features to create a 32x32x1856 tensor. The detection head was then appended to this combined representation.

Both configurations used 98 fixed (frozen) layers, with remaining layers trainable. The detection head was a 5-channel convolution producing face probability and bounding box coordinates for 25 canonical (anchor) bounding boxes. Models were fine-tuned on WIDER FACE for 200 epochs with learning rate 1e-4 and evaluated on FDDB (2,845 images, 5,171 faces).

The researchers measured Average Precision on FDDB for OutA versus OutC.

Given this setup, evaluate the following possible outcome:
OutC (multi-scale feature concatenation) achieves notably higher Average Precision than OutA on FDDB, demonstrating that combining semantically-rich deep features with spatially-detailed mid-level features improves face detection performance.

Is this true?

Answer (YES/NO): NO